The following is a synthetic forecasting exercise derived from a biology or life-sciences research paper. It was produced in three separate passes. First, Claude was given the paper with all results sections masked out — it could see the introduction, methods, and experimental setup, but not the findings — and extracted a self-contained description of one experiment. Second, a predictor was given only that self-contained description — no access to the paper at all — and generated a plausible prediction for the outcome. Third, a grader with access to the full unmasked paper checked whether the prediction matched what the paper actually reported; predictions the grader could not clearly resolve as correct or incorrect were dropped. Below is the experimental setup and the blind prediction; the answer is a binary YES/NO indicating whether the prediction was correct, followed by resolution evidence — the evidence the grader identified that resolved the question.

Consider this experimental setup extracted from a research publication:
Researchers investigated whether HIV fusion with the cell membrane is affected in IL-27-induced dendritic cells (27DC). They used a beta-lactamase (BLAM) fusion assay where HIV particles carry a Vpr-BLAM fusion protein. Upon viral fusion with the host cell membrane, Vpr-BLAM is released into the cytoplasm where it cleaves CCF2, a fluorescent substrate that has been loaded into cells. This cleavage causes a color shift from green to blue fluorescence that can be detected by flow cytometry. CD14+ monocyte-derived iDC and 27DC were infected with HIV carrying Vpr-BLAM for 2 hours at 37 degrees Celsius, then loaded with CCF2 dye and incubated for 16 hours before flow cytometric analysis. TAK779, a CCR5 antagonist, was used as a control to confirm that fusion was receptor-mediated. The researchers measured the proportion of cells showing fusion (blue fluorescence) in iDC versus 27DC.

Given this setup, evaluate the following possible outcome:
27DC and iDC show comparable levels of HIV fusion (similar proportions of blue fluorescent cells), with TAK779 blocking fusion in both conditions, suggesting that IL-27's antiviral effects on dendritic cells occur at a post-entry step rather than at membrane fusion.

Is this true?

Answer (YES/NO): NO